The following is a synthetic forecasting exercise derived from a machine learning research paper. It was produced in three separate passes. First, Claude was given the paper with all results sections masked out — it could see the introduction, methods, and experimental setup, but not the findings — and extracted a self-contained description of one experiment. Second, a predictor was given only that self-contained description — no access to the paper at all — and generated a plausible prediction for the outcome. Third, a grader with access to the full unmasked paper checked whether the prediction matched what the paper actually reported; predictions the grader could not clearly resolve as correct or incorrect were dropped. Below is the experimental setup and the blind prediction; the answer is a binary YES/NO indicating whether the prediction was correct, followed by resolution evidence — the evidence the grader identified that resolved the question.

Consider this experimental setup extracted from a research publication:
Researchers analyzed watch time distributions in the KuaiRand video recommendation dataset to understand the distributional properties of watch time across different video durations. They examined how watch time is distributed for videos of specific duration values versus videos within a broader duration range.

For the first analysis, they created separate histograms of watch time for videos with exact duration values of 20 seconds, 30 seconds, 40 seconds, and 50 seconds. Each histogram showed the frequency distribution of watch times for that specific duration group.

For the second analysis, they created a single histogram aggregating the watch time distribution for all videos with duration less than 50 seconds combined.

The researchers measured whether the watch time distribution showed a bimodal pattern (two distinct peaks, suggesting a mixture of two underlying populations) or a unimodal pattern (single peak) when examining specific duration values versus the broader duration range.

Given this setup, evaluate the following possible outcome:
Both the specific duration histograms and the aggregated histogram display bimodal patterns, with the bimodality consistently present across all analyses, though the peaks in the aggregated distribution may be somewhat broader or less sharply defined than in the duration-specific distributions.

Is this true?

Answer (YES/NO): NO